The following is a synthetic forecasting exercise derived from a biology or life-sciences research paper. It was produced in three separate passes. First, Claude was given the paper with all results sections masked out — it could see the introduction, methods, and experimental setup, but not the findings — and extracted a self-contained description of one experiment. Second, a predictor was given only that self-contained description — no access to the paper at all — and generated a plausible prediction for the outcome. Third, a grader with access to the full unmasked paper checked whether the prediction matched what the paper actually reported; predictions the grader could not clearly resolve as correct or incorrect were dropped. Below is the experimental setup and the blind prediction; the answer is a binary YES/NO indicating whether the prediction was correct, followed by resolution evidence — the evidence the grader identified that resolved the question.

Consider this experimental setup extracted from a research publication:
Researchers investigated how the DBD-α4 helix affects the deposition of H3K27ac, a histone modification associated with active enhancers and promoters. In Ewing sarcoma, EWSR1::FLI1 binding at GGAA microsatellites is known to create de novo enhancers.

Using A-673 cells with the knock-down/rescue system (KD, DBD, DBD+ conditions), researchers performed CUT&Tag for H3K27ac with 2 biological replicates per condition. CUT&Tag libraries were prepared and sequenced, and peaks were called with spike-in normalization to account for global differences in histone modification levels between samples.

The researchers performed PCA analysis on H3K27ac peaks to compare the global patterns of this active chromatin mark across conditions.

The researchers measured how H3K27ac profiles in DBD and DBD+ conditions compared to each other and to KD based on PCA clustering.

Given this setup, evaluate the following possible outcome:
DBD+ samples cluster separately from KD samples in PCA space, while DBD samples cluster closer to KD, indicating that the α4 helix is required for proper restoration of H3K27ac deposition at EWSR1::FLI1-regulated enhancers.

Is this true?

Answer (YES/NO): YES